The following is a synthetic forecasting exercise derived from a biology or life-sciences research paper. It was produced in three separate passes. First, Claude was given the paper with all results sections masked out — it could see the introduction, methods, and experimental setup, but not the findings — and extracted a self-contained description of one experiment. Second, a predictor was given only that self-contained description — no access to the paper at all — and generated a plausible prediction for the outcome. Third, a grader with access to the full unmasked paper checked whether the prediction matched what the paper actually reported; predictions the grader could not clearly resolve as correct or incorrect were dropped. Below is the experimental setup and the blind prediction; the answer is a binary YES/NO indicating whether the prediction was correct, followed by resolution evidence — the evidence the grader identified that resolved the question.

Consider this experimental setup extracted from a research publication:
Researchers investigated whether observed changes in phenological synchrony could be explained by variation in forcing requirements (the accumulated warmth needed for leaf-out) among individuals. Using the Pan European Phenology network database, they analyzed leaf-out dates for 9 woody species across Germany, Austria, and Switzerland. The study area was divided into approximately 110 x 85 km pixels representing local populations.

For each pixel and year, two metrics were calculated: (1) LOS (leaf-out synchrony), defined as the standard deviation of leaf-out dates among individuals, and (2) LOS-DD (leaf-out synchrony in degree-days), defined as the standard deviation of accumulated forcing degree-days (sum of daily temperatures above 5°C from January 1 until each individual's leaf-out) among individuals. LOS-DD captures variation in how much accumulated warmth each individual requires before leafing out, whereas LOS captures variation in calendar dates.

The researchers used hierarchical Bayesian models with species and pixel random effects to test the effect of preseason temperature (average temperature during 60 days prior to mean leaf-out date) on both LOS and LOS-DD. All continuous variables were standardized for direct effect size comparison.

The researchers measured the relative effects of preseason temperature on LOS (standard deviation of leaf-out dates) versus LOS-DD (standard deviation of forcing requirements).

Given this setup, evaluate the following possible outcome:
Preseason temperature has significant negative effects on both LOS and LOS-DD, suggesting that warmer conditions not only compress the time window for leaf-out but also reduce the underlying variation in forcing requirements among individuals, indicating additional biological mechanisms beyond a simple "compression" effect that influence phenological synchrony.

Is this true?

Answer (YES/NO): NO